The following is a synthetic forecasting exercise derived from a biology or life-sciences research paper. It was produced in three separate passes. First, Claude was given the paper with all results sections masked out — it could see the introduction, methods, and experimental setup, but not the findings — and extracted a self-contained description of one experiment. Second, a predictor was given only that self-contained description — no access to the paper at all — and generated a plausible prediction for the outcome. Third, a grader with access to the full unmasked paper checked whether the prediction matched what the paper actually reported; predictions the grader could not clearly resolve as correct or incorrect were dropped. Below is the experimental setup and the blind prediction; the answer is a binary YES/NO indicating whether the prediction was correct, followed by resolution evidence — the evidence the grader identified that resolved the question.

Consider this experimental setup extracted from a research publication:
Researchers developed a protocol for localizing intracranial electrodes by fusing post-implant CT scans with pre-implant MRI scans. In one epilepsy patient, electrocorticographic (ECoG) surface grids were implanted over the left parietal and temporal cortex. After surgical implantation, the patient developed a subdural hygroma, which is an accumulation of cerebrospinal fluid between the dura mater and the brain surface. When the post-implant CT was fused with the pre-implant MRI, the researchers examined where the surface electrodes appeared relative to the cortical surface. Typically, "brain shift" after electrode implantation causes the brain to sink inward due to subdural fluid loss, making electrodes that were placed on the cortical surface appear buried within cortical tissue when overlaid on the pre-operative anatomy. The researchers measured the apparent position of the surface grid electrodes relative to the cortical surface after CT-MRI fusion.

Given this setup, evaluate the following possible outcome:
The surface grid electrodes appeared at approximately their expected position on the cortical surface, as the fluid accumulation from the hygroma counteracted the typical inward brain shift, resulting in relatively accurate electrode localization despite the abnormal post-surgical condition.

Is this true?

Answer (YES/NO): NO